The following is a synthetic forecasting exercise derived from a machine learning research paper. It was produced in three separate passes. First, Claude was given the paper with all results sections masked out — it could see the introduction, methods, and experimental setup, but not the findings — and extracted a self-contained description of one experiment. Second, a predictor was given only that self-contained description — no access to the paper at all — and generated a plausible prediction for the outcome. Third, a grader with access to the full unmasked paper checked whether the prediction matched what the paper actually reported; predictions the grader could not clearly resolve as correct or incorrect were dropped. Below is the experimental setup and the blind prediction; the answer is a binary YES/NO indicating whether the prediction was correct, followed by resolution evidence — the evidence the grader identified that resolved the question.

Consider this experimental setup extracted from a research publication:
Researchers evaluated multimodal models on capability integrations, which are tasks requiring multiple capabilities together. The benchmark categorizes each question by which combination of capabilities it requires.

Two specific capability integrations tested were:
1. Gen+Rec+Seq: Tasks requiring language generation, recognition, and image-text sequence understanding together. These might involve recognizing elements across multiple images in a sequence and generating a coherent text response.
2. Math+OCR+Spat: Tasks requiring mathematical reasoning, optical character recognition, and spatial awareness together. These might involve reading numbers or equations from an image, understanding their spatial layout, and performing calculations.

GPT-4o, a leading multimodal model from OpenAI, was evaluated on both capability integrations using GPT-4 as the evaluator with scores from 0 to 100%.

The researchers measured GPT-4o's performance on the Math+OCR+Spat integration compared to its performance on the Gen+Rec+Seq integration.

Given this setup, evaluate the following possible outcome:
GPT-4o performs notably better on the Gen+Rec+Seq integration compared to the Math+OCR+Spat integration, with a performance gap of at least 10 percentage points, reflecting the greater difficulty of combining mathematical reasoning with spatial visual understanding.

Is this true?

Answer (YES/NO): NO